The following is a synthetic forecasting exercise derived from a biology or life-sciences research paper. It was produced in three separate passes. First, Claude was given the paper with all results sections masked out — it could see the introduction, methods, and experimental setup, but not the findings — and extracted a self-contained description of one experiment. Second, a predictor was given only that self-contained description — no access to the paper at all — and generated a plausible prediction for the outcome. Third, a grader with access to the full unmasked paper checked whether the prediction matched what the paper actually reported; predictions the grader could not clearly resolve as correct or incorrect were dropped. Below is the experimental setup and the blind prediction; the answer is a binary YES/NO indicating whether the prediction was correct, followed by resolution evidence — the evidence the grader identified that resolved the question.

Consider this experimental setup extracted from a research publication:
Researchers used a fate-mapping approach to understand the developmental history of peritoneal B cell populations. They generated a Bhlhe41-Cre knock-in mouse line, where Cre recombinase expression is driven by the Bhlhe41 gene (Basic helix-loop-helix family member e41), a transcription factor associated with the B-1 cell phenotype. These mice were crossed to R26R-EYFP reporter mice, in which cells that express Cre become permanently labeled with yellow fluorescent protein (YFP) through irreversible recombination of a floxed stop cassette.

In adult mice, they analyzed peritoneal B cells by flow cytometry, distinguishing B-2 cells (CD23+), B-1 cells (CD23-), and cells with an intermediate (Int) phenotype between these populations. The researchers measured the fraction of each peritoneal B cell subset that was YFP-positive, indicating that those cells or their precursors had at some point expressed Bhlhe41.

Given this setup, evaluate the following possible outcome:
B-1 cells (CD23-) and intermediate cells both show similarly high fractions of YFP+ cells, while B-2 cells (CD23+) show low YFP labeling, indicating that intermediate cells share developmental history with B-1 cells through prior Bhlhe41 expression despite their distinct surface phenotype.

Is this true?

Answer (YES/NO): YES